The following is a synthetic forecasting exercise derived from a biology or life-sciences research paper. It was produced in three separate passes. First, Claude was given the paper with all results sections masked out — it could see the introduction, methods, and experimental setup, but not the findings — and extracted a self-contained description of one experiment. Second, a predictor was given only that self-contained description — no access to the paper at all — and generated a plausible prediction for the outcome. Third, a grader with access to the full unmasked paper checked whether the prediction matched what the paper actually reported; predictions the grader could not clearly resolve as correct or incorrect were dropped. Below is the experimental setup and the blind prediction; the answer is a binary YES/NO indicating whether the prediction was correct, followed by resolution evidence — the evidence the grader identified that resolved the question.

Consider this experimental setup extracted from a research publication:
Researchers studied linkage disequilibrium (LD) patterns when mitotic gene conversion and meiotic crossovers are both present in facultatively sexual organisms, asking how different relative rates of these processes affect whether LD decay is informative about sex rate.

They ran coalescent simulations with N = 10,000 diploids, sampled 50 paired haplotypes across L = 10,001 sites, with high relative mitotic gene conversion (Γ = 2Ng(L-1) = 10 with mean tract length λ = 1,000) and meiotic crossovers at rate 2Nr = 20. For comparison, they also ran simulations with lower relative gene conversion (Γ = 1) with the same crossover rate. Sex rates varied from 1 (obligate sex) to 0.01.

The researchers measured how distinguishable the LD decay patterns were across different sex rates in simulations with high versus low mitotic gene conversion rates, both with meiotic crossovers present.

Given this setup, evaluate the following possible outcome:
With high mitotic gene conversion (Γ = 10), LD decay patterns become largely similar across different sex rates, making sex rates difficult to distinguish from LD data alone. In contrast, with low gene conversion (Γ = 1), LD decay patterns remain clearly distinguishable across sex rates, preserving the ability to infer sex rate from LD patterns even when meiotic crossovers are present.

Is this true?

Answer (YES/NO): NO